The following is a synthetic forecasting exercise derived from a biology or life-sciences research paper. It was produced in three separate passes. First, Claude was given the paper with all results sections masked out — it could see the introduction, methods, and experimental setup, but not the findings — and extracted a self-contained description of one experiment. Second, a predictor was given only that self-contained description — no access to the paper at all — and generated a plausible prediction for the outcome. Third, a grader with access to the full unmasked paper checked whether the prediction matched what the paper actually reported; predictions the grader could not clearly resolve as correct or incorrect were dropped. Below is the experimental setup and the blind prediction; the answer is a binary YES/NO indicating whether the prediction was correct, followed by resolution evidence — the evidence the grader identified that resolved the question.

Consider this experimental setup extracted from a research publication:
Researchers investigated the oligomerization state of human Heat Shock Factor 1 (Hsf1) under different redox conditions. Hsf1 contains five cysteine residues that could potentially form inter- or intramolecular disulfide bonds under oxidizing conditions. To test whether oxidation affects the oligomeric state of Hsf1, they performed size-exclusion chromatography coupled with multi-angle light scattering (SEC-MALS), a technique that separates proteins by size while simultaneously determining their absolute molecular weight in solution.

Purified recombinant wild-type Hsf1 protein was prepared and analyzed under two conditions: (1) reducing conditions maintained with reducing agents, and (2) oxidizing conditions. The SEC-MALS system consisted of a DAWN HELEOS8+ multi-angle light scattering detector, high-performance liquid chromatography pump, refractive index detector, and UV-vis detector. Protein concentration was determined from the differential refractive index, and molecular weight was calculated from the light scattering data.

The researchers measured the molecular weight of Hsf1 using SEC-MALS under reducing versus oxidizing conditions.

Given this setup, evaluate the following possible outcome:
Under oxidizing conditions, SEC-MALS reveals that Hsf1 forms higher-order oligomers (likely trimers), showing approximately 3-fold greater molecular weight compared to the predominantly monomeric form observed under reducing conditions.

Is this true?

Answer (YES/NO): NO